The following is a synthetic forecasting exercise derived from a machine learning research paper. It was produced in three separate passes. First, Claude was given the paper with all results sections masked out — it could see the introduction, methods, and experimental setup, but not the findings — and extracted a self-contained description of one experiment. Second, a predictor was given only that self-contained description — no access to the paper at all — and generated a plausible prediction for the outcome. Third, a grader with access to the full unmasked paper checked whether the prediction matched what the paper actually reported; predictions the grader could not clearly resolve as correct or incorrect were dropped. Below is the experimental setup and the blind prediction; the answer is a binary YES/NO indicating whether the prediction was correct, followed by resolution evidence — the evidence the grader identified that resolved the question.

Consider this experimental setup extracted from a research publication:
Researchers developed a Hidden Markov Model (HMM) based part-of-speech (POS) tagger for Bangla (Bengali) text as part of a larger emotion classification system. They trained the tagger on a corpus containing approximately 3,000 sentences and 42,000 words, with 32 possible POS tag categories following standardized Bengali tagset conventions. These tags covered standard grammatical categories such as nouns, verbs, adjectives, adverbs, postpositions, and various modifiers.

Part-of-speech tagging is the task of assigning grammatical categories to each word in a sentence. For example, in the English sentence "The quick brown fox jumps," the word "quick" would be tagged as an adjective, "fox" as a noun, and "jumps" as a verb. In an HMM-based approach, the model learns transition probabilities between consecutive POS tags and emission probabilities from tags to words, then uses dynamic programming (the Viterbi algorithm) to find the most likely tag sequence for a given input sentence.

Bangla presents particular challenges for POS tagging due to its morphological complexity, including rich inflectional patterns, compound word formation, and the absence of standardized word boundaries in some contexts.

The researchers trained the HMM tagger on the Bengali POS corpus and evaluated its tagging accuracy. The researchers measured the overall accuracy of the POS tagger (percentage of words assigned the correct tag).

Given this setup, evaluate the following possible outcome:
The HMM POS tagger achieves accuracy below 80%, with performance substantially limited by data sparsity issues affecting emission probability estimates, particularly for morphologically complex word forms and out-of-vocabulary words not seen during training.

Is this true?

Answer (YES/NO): YES